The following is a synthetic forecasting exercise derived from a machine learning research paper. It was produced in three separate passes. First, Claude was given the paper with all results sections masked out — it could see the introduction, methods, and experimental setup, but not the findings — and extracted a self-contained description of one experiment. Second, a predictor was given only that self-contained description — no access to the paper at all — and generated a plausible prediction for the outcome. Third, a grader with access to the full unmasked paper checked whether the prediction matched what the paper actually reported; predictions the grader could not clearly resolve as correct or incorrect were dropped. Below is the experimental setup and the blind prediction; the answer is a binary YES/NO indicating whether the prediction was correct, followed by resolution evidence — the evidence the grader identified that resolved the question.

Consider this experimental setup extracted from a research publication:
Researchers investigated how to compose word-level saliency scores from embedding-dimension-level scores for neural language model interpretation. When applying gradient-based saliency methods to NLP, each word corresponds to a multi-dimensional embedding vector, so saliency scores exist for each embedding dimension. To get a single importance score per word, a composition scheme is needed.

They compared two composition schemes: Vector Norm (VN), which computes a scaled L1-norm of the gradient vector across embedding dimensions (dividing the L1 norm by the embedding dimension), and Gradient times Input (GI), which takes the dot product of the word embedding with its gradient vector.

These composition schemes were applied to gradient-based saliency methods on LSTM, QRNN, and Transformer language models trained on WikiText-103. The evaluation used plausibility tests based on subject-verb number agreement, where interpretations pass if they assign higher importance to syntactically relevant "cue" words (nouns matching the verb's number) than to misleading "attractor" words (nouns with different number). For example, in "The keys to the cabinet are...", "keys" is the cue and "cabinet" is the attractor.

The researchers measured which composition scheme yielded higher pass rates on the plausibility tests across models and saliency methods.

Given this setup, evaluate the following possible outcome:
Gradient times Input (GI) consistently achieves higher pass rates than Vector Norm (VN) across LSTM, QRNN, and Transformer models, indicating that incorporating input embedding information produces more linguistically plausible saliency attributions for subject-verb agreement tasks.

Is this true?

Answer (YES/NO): NO